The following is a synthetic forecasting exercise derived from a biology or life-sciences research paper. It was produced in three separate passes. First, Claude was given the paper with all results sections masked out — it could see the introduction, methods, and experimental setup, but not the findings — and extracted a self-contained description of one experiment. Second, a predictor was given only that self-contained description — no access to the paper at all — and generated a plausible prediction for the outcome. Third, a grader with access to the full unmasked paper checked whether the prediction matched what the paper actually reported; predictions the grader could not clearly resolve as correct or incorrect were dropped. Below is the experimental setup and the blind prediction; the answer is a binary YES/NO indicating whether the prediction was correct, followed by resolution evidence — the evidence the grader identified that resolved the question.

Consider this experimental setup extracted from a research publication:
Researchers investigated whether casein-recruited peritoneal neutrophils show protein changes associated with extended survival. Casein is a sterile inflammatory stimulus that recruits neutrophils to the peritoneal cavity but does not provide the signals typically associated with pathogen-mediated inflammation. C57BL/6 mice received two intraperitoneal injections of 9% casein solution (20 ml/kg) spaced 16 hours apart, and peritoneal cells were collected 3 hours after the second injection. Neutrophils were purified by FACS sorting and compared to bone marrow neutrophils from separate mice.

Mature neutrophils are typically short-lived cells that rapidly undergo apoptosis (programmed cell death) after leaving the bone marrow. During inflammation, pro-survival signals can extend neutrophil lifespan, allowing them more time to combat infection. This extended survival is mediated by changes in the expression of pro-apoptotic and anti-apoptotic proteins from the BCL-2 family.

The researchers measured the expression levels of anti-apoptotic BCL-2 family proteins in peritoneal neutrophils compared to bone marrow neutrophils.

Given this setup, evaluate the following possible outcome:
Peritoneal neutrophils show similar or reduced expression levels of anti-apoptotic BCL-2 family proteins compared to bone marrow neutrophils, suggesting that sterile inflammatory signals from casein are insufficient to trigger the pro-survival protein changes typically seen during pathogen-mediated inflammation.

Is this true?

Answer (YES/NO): NO